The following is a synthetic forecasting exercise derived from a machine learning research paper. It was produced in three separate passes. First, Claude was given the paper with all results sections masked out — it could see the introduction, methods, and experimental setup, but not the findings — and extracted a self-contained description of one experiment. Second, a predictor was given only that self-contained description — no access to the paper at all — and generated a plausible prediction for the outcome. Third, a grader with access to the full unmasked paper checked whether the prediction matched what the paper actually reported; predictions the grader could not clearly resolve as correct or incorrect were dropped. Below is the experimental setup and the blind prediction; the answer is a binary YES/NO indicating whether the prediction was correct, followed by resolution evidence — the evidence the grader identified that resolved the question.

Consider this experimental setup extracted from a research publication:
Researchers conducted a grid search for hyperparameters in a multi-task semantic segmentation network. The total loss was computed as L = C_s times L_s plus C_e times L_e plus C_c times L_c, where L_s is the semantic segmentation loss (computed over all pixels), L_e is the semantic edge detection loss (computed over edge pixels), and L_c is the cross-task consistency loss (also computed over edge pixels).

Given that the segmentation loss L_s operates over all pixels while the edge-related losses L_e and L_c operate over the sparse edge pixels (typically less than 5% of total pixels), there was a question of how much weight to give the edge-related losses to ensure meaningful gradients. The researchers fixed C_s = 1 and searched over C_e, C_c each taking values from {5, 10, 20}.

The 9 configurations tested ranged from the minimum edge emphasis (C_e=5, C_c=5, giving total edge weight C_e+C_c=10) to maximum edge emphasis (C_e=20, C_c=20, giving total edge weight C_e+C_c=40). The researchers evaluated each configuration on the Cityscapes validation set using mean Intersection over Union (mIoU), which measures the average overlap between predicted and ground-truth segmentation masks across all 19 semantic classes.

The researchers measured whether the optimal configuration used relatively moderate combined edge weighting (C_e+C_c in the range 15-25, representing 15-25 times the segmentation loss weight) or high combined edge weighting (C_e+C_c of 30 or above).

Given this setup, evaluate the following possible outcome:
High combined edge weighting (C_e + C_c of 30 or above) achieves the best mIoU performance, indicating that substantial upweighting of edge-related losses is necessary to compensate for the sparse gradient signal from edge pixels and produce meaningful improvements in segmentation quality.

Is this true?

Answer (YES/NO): YES